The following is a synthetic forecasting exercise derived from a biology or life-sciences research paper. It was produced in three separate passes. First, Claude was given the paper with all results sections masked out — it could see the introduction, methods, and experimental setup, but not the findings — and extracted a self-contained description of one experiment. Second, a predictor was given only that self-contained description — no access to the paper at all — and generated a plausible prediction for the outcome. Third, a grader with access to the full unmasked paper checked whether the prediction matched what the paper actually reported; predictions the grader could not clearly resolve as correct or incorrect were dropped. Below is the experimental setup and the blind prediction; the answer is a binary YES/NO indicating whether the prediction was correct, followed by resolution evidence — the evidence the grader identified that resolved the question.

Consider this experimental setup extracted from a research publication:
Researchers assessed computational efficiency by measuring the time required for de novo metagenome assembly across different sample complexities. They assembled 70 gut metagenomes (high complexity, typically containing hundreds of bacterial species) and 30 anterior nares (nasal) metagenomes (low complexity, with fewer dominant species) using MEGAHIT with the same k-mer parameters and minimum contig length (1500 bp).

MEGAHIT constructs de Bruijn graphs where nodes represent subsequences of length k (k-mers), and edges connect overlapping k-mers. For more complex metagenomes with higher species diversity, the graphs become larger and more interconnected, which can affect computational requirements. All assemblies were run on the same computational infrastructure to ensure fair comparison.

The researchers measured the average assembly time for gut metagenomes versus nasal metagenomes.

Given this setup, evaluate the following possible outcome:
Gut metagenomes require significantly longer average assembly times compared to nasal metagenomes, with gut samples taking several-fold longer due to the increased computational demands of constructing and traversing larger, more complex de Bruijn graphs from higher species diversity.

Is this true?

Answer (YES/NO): YES